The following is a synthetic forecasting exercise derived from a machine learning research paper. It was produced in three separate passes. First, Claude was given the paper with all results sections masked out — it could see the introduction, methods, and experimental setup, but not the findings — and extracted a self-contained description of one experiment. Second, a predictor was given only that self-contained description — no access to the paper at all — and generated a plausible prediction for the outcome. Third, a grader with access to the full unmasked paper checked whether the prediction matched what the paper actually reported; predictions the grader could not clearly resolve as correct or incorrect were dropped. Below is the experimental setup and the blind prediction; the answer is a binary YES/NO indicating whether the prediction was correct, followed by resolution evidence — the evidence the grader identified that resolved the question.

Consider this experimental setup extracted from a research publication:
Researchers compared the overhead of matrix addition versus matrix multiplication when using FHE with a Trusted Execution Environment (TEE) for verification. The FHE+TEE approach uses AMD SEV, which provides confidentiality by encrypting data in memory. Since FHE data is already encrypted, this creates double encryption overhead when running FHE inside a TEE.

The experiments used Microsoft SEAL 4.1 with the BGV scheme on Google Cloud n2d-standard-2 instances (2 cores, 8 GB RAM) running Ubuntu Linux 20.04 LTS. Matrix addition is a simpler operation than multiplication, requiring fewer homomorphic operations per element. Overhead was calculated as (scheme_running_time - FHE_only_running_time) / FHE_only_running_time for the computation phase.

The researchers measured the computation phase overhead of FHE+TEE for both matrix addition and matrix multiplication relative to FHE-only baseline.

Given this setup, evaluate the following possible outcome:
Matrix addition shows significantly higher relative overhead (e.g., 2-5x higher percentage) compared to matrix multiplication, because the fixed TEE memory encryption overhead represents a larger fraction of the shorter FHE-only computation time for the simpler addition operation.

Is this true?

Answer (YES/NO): NO